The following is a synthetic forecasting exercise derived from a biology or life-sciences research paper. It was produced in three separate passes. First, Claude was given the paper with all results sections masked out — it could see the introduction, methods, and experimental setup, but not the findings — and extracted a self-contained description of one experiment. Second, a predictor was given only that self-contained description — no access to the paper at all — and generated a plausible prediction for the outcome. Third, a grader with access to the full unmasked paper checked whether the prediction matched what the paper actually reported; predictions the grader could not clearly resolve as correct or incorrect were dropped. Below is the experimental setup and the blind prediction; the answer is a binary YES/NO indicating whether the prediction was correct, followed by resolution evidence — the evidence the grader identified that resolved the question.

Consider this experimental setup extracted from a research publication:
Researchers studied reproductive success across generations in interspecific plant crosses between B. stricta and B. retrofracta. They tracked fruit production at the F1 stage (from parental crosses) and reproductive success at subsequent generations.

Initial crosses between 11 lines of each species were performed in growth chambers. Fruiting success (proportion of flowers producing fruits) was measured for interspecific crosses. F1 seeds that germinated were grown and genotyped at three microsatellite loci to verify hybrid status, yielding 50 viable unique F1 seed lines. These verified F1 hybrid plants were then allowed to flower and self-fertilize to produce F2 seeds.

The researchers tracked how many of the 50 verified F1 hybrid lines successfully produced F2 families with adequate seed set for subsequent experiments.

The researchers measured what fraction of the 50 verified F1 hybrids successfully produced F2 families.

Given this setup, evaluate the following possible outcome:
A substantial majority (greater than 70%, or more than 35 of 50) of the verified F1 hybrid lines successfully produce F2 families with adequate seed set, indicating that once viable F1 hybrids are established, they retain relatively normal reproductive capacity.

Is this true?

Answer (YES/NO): NO